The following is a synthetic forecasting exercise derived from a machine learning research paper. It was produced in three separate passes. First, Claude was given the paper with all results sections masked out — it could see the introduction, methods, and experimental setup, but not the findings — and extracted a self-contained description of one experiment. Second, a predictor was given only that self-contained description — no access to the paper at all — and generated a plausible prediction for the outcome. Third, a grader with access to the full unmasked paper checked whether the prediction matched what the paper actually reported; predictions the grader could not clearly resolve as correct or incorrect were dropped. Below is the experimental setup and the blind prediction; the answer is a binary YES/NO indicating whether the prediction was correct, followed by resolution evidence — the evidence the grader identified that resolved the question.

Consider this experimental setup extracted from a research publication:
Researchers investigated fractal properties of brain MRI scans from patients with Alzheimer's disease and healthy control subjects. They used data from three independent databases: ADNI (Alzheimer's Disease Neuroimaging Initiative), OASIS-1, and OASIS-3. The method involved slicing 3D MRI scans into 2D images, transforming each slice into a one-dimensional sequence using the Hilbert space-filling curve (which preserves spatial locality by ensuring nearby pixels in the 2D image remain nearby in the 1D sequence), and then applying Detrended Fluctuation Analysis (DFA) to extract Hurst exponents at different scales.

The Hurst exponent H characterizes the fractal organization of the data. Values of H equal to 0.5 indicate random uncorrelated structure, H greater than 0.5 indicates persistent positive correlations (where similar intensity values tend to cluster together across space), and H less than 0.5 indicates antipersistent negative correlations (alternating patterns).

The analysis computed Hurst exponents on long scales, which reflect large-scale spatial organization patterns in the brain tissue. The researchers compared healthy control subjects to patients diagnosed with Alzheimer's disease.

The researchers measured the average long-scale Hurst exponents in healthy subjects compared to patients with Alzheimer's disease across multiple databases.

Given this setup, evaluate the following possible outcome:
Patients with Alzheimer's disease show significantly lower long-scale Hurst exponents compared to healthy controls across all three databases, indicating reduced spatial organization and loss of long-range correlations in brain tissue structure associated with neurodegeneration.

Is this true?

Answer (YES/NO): YES